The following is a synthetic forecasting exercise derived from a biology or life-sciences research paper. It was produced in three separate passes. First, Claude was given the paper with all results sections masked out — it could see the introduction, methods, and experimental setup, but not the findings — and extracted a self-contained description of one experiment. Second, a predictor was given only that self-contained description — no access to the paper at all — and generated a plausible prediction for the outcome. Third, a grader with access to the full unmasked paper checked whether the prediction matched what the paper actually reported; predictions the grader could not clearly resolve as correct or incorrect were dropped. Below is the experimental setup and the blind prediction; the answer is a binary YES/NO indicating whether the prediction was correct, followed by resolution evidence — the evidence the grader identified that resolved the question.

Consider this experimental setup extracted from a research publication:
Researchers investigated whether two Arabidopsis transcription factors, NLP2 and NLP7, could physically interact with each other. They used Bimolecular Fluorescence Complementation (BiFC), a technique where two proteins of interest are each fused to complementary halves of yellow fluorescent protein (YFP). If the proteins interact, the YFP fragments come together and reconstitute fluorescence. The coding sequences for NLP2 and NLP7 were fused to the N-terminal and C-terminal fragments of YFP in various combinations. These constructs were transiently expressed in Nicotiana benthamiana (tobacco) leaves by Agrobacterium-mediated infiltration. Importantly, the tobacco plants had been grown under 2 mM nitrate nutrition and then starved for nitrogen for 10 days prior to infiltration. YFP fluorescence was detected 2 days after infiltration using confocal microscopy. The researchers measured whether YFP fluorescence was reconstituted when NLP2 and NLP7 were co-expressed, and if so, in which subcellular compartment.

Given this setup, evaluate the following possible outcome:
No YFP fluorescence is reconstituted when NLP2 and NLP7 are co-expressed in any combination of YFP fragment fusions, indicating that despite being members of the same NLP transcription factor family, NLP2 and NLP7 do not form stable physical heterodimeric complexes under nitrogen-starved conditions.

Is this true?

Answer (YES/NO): NO